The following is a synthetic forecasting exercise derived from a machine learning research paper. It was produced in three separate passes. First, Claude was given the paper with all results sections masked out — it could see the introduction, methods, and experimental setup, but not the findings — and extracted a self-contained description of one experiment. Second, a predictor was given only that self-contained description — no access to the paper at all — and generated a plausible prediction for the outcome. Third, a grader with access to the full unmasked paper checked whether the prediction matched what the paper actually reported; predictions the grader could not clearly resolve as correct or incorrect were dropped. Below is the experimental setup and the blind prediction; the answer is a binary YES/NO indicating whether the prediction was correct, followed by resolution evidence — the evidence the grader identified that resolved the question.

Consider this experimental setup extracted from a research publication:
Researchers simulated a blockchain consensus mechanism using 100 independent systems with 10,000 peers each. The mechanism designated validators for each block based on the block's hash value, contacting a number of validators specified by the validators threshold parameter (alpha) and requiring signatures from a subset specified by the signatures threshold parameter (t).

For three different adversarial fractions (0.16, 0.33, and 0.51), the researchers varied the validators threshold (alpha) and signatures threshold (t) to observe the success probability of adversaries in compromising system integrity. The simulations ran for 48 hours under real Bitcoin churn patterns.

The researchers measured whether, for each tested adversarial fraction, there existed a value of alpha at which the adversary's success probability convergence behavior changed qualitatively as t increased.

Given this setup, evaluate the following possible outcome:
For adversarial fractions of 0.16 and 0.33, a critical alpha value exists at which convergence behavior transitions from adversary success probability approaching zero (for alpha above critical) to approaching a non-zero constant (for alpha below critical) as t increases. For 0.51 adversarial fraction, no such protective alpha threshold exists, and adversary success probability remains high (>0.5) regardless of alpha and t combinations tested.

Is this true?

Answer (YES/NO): NO